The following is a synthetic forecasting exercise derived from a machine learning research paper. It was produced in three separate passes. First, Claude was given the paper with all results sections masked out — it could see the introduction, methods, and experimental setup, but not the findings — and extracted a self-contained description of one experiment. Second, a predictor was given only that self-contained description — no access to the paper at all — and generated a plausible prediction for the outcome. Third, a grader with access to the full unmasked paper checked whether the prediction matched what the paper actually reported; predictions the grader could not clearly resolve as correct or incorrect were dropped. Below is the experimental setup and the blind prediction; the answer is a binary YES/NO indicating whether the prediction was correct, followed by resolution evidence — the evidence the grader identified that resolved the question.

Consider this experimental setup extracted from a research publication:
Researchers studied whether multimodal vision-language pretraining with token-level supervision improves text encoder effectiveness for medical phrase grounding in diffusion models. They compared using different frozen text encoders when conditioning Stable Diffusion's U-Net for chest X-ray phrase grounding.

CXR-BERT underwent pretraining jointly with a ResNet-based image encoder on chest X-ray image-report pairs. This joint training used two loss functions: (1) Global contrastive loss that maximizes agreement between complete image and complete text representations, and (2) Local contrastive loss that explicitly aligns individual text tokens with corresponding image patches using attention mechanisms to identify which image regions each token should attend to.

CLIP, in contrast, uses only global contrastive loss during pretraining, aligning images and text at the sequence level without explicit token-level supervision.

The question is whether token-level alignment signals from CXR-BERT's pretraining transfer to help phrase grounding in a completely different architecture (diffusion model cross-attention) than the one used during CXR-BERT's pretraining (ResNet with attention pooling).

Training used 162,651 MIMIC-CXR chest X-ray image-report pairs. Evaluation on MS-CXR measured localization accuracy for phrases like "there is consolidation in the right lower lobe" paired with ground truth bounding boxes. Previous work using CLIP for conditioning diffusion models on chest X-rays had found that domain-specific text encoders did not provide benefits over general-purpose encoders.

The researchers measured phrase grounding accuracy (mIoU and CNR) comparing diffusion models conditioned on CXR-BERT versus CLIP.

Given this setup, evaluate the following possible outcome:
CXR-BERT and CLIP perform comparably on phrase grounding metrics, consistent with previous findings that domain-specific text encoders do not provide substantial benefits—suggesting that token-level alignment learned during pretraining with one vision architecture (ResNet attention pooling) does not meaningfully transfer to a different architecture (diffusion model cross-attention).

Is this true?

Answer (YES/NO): NO